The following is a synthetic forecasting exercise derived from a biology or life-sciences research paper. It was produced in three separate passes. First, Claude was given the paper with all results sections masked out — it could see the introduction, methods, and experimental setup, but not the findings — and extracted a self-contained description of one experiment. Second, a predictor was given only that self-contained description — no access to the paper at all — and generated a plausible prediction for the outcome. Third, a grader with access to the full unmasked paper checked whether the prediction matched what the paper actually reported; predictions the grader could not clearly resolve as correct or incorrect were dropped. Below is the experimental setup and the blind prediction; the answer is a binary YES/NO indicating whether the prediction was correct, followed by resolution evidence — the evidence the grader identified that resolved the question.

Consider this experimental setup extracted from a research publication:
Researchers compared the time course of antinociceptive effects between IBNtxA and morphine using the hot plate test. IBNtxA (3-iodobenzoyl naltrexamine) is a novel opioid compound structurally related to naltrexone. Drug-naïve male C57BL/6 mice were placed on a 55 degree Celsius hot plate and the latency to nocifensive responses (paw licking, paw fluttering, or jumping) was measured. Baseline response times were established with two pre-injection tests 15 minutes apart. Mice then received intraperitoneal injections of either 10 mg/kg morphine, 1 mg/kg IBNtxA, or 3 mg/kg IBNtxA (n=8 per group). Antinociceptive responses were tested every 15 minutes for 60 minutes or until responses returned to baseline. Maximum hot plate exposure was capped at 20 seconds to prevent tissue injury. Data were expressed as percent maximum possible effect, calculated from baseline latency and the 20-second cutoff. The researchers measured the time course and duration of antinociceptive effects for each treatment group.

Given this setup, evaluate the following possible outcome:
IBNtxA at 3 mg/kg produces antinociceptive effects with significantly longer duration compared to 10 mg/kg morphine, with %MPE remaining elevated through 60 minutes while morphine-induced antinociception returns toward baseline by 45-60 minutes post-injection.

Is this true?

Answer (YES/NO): NO